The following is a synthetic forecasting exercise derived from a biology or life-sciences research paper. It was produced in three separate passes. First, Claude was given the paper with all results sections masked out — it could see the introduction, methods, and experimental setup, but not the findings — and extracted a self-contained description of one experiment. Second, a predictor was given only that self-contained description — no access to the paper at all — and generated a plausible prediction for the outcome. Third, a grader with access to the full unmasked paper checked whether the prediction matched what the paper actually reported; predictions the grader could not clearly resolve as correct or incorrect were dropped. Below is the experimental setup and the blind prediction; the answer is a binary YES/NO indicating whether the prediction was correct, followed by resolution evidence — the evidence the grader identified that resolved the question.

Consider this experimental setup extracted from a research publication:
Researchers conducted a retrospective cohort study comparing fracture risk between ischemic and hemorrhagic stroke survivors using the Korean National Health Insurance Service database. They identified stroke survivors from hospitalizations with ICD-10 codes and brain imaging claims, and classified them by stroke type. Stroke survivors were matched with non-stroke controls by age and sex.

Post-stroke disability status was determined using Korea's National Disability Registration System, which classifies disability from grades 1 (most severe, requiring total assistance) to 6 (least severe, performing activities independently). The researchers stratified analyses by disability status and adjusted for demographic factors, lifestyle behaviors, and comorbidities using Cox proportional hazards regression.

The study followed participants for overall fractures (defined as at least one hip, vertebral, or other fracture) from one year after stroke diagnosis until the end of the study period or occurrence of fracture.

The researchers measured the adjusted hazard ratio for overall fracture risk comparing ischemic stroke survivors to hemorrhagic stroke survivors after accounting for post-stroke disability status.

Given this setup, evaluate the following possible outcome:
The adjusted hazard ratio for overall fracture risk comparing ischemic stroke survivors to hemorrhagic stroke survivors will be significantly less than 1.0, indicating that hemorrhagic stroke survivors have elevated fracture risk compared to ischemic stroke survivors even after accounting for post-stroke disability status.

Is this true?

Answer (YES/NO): NO